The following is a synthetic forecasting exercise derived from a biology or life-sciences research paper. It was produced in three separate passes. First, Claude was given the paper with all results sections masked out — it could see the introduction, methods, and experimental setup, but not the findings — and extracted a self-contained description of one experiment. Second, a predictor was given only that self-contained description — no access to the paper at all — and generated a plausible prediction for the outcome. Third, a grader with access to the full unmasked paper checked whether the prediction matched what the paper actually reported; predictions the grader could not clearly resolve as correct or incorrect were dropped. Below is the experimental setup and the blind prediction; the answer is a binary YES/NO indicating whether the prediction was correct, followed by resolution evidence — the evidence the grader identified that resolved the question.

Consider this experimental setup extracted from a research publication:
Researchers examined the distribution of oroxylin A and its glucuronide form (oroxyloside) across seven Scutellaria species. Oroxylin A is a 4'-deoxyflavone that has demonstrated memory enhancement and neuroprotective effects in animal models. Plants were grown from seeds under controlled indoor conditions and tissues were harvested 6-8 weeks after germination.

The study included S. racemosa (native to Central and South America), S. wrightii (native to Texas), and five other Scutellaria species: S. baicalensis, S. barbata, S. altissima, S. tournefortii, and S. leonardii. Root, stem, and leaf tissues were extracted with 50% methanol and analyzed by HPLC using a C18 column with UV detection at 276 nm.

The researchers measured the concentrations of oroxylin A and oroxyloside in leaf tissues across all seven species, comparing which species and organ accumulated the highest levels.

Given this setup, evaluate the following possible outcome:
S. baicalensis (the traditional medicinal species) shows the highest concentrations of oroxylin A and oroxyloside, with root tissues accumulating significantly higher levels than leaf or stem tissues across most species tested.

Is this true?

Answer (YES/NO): NO